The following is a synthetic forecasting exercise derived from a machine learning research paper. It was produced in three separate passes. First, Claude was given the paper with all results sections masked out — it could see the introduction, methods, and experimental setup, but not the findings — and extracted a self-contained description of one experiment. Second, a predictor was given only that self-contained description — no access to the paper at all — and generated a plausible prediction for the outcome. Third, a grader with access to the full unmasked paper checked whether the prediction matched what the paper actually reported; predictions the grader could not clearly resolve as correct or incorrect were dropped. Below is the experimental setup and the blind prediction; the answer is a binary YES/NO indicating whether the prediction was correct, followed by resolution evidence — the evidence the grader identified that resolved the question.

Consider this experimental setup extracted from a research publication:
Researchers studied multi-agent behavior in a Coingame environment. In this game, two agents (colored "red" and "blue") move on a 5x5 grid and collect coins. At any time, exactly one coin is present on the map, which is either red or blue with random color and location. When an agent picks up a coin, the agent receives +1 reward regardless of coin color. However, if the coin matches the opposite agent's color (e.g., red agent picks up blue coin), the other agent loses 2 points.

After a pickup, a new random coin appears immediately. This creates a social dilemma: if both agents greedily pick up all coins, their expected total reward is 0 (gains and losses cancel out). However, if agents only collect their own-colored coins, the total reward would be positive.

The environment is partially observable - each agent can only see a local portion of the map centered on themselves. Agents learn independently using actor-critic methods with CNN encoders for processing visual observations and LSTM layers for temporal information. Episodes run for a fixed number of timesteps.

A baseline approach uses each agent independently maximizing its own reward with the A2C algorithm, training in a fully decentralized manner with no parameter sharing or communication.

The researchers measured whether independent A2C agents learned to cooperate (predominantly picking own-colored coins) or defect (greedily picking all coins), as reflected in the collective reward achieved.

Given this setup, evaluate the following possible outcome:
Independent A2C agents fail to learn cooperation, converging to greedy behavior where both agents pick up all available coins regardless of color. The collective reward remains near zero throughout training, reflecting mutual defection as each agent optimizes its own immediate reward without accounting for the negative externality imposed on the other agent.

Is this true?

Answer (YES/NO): YES